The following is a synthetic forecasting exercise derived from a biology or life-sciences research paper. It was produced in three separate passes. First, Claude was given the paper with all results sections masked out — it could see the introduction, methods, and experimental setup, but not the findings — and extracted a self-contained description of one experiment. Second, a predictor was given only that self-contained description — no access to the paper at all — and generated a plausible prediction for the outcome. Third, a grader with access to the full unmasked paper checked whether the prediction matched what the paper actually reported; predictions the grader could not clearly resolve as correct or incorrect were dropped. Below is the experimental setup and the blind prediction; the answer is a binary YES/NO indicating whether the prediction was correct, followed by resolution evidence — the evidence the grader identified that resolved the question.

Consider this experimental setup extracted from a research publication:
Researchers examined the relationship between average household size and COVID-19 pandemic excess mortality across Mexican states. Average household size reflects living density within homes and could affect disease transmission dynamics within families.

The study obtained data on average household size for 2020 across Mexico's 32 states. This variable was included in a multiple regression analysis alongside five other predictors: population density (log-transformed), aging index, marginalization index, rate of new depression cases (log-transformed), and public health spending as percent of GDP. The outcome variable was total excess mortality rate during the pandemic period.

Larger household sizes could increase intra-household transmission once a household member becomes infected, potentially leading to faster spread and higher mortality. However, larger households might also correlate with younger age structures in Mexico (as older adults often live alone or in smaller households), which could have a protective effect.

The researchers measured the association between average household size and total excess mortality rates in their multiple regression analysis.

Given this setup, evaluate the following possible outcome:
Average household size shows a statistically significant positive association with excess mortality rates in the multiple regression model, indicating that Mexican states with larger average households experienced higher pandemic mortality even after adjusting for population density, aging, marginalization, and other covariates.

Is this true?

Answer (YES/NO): NO